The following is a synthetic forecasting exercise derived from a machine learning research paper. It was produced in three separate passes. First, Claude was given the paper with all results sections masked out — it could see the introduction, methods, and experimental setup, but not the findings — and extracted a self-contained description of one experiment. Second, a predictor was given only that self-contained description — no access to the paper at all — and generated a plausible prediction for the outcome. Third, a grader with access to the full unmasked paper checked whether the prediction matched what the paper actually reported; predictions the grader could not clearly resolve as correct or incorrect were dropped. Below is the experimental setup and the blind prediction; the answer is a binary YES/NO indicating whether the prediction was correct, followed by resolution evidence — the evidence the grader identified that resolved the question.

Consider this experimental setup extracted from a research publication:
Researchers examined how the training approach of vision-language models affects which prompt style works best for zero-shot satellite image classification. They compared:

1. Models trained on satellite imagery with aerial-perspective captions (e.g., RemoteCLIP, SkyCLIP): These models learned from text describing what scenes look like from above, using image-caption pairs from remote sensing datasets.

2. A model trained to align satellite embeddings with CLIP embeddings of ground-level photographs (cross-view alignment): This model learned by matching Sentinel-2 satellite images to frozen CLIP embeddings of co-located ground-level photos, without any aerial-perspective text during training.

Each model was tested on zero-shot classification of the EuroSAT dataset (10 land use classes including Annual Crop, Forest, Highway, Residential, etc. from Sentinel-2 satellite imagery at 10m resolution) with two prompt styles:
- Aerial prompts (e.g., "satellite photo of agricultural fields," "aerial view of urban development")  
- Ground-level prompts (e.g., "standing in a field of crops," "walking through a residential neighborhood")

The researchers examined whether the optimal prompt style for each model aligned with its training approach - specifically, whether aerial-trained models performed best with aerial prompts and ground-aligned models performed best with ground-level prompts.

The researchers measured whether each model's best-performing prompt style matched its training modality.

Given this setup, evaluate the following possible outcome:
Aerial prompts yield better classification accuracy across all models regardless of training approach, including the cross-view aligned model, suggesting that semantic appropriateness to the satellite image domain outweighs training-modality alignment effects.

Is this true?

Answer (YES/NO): NO